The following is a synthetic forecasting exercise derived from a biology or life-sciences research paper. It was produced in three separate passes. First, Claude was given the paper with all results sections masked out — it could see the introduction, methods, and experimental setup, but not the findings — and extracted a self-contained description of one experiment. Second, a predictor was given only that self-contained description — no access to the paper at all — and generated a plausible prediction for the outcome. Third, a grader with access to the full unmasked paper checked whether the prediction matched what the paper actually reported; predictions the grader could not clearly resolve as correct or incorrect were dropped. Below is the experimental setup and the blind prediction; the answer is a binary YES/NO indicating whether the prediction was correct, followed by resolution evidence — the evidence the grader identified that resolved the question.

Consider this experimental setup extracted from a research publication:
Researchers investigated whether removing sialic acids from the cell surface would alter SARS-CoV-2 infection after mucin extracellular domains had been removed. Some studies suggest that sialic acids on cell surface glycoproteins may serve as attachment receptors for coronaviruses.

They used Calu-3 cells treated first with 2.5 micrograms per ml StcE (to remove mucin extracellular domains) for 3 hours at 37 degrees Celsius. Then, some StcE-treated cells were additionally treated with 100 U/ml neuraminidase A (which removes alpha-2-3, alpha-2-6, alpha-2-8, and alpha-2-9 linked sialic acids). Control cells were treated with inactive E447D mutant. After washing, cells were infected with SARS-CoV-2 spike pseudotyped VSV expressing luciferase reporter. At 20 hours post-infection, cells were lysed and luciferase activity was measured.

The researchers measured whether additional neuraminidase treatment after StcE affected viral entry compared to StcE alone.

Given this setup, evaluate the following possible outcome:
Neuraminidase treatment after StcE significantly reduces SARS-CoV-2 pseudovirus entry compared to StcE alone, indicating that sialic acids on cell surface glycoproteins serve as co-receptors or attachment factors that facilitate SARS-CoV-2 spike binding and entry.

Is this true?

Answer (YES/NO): NO